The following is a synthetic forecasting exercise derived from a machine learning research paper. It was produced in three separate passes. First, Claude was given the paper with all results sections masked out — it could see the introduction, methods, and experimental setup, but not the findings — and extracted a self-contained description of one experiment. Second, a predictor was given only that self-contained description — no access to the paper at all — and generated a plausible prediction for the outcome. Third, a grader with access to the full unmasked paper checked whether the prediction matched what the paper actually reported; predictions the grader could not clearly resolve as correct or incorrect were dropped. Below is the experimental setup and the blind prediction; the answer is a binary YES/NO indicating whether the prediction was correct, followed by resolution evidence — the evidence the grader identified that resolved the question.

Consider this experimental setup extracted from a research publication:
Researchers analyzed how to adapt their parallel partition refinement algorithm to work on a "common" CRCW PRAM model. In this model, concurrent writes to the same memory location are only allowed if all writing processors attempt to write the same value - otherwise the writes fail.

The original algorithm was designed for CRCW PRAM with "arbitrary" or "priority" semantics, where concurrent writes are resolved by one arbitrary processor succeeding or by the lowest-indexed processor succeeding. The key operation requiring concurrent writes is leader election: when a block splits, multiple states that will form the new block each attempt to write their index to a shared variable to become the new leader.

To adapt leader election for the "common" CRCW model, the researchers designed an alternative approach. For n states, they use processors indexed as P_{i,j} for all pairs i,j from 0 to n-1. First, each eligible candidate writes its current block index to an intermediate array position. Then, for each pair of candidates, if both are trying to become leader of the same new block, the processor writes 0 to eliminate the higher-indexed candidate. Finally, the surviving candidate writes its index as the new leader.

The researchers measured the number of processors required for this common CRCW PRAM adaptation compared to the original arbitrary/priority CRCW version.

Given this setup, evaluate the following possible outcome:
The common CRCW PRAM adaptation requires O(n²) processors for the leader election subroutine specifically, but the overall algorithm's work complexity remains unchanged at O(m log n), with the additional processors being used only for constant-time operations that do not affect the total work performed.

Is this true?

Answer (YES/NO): NO